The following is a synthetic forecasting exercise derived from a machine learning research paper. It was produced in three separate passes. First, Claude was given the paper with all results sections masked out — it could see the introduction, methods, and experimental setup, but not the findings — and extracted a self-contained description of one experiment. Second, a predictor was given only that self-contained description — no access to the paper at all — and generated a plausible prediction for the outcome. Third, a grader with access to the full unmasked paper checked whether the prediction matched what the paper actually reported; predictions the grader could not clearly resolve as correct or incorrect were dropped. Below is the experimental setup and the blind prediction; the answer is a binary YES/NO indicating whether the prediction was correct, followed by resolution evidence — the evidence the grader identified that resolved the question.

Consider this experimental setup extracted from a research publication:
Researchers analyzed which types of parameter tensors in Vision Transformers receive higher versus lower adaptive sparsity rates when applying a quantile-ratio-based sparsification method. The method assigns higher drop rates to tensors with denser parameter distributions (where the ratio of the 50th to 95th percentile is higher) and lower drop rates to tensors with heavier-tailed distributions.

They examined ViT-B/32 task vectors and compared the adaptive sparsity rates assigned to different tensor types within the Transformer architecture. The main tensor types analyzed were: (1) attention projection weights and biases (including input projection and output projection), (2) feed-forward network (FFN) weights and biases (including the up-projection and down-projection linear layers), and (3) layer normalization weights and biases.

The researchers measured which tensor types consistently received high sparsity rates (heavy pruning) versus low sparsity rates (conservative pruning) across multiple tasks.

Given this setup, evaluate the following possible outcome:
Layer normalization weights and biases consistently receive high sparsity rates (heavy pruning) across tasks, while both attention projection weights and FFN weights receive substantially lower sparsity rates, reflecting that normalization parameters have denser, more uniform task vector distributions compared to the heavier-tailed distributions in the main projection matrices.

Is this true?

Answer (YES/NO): NO